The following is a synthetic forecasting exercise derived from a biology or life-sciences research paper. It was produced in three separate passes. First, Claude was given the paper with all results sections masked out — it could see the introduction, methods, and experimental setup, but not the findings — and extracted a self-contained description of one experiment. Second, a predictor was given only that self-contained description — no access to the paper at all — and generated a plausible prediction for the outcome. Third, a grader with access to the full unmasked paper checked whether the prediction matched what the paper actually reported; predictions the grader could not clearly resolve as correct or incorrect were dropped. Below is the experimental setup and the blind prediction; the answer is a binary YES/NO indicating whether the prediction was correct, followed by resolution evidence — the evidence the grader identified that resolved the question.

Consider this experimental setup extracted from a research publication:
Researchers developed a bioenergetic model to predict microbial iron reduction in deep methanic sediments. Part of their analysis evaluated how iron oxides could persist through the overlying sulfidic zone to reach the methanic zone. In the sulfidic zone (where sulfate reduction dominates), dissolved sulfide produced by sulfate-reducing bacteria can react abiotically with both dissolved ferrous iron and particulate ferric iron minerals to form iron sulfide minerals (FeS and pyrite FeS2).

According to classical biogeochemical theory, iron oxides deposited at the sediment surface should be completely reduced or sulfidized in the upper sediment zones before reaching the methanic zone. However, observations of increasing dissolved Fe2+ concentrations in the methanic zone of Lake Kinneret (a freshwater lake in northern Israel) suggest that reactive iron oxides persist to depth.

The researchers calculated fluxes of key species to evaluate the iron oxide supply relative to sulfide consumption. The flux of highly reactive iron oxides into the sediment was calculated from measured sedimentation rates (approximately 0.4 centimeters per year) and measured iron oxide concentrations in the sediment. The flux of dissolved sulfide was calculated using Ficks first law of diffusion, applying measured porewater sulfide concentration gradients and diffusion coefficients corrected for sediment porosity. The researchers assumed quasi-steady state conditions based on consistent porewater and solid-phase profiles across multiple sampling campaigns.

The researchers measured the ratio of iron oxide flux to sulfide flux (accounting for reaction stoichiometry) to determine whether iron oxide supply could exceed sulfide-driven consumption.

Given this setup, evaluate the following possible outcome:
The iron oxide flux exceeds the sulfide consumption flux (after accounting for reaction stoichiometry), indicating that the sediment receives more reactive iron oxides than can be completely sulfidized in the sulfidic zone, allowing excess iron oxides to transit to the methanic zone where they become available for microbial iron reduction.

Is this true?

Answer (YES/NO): YES